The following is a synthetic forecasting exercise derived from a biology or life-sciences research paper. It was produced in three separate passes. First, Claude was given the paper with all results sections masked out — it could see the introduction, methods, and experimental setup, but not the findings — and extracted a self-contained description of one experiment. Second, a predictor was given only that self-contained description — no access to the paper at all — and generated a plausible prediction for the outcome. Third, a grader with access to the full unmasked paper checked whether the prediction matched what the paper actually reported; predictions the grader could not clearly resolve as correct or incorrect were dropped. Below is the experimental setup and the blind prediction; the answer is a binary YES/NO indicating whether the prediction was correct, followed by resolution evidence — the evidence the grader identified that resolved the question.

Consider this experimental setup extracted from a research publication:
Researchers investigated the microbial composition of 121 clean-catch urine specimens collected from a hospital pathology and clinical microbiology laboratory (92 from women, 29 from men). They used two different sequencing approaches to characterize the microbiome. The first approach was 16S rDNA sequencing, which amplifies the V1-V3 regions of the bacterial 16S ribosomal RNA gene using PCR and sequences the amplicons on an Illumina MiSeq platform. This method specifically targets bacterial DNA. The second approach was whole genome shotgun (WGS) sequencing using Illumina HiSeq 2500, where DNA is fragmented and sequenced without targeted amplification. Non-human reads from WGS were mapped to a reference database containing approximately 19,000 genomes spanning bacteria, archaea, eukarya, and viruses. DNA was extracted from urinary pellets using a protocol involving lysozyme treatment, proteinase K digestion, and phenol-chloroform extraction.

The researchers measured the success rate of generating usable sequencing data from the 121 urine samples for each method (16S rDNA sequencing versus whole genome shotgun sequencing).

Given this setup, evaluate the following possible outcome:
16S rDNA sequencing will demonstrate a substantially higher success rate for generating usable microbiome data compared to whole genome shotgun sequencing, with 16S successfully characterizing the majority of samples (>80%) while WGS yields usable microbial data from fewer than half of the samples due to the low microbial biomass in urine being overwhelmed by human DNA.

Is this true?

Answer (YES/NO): YES